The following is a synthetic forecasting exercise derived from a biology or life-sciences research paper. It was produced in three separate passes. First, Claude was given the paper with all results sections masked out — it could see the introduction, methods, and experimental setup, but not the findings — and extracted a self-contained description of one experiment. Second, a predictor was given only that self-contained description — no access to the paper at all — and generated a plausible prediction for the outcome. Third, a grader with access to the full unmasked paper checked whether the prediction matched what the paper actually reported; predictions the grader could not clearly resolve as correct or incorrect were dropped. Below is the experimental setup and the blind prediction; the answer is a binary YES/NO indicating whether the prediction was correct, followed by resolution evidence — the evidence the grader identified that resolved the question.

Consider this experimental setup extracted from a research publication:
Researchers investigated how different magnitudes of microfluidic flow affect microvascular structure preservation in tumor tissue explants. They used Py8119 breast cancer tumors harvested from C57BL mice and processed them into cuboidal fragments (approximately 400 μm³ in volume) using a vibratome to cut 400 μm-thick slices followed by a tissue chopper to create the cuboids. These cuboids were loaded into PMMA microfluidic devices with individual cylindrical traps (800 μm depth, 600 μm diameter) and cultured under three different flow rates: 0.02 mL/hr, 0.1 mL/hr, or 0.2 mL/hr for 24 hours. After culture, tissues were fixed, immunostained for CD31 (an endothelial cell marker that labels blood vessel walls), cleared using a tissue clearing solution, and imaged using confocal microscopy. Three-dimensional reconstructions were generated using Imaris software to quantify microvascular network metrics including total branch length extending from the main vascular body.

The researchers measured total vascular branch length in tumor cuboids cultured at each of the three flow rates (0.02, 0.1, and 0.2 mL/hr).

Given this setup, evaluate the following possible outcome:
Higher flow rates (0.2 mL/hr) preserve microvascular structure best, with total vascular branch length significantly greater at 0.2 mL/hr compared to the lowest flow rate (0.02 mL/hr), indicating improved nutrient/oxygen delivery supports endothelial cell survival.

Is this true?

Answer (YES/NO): NO